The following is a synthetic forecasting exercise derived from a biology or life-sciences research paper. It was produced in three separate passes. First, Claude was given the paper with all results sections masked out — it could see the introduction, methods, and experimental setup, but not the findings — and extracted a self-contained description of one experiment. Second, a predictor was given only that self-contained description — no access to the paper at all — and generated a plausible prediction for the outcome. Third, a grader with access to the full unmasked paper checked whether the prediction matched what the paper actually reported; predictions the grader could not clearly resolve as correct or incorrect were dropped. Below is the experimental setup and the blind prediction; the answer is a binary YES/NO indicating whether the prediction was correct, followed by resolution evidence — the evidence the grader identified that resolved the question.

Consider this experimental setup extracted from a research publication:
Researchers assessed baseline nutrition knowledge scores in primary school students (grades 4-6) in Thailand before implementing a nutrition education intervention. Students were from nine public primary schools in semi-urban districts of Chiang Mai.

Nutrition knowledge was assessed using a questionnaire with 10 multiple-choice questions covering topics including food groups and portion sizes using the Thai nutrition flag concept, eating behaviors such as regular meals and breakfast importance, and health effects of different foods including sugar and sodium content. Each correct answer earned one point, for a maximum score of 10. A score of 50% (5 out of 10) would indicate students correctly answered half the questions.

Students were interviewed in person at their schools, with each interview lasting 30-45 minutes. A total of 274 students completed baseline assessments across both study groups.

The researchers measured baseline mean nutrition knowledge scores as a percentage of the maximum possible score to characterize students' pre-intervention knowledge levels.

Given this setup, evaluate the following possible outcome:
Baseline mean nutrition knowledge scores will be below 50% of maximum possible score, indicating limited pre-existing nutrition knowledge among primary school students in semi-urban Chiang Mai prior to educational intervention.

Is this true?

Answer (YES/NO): YES